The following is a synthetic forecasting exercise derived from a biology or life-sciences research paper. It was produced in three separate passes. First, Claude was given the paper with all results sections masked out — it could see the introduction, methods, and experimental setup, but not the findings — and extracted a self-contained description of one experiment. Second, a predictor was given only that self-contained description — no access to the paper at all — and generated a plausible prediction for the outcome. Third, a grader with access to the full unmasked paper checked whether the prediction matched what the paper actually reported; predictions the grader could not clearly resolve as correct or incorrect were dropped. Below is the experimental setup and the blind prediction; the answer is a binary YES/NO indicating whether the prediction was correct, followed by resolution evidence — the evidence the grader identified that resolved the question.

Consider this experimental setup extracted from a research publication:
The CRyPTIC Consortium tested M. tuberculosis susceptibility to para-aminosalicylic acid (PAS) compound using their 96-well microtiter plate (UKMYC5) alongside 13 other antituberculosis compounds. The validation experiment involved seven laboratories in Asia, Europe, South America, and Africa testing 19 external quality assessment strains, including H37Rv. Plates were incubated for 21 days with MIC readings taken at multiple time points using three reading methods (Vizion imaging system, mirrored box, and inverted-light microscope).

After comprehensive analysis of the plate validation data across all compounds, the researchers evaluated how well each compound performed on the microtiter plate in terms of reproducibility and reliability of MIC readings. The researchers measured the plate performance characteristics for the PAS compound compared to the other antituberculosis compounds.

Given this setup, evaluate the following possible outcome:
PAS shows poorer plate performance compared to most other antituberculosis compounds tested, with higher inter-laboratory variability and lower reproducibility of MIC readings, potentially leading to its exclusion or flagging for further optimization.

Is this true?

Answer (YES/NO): YES